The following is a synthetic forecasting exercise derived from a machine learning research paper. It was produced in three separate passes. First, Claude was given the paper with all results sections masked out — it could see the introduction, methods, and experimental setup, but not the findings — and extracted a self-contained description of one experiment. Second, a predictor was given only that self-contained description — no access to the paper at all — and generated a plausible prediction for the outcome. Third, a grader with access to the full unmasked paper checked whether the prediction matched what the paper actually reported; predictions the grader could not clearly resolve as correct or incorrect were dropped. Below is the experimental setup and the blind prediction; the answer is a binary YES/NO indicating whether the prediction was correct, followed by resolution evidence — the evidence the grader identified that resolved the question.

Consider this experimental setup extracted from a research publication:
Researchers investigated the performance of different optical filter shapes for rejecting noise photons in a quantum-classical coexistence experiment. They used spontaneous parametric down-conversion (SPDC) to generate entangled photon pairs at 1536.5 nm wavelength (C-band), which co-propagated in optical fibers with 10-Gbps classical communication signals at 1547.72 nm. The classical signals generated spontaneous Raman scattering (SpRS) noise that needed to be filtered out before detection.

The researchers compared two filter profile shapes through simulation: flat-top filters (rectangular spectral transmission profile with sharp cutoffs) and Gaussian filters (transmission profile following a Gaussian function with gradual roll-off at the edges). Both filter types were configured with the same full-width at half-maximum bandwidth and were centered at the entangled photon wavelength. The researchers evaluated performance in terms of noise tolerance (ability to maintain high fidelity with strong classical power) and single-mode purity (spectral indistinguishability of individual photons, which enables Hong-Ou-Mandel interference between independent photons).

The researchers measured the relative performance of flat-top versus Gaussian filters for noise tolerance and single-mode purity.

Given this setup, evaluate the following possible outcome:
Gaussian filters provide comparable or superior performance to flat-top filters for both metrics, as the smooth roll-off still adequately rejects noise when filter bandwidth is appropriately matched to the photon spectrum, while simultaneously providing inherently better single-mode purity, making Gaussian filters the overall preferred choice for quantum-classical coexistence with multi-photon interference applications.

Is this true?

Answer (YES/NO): NO